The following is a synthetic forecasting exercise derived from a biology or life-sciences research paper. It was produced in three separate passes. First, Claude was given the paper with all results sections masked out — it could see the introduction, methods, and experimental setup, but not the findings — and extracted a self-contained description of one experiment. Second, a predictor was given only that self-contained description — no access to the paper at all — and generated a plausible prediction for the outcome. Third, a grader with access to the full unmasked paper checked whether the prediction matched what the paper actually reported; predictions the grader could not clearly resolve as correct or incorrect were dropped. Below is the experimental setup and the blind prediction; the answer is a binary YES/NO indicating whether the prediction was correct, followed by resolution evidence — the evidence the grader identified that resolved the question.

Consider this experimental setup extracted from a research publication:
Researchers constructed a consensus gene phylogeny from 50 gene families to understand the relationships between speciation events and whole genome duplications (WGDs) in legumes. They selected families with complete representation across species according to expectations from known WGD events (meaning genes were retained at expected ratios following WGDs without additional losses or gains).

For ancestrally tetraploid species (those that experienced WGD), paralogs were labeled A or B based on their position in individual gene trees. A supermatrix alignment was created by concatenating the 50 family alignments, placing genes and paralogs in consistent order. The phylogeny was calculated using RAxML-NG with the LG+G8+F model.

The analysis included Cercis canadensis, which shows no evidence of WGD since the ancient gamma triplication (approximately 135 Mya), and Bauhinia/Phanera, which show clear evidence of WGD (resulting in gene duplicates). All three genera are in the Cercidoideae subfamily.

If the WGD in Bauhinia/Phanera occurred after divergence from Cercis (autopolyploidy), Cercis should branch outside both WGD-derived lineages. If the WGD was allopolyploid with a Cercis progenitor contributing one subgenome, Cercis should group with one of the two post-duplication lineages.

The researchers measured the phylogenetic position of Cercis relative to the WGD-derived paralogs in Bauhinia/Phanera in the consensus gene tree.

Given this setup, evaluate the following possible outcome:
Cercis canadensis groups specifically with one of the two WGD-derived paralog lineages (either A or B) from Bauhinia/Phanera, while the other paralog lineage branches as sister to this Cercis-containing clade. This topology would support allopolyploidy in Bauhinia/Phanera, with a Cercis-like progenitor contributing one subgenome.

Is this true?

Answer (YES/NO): YES